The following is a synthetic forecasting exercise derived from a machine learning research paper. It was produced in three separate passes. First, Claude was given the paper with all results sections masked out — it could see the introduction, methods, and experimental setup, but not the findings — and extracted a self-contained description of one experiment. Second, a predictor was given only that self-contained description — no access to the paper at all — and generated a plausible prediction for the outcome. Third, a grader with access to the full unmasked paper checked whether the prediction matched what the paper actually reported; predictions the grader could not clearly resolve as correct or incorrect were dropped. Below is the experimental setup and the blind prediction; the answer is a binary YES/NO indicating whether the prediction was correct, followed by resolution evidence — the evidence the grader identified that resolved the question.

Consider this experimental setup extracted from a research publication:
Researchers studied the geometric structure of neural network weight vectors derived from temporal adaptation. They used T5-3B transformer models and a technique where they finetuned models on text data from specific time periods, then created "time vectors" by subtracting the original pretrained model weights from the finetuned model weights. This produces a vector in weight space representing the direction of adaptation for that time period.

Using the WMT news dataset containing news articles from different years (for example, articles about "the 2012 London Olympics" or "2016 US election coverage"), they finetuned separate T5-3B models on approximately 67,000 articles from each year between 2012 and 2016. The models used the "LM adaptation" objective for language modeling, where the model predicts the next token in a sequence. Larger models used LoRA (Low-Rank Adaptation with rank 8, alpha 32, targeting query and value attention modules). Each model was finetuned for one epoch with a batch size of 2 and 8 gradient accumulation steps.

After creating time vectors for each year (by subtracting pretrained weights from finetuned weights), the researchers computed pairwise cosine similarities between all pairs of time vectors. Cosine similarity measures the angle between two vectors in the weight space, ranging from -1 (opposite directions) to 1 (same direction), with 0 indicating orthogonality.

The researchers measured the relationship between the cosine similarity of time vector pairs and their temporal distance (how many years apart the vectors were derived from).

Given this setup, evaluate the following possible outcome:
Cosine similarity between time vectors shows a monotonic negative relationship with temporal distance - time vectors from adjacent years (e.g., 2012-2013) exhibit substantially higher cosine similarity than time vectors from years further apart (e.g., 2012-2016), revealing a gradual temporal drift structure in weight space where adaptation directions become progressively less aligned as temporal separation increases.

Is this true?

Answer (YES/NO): YES